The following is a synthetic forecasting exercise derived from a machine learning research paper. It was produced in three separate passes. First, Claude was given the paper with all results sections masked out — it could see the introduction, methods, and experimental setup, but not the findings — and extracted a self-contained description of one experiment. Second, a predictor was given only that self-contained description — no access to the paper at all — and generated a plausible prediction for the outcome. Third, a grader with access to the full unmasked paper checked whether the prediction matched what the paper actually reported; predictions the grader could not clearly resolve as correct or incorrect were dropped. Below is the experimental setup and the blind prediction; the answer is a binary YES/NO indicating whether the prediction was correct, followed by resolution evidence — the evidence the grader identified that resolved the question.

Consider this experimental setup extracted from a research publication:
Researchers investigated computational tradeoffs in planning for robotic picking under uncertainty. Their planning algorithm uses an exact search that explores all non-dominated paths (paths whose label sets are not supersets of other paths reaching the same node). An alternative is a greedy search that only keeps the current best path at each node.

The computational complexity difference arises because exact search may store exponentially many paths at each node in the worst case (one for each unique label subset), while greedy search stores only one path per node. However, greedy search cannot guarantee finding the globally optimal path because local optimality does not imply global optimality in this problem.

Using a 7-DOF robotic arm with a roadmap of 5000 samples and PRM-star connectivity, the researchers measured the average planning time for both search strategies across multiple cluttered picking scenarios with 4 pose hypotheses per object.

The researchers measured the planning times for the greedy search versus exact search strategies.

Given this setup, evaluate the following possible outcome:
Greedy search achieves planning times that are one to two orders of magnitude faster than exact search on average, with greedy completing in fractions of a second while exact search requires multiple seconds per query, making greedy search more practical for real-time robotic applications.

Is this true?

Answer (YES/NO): NO